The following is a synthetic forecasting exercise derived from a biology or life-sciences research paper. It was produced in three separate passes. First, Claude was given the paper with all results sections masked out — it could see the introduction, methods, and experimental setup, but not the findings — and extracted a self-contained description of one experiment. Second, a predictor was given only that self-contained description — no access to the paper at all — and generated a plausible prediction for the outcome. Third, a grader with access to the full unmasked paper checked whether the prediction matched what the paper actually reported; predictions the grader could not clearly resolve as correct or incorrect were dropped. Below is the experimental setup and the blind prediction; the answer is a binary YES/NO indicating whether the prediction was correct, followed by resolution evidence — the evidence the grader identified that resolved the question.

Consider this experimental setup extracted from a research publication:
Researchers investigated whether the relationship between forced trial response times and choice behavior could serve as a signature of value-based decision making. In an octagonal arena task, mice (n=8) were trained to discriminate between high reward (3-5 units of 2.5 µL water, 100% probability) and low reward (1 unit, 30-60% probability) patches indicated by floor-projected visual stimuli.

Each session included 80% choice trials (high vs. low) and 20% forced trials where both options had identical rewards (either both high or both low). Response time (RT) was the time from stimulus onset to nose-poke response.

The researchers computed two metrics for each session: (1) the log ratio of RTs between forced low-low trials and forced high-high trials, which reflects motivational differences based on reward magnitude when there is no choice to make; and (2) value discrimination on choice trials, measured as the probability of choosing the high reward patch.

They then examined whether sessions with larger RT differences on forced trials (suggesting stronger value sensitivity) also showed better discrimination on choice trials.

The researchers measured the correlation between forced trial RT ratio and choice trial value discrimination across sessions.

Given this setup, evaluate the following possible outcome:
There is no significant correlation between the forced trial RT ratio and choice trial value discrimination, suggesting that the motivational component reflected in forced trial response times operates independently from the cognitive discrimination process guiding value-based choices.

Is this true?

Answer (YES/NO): NO